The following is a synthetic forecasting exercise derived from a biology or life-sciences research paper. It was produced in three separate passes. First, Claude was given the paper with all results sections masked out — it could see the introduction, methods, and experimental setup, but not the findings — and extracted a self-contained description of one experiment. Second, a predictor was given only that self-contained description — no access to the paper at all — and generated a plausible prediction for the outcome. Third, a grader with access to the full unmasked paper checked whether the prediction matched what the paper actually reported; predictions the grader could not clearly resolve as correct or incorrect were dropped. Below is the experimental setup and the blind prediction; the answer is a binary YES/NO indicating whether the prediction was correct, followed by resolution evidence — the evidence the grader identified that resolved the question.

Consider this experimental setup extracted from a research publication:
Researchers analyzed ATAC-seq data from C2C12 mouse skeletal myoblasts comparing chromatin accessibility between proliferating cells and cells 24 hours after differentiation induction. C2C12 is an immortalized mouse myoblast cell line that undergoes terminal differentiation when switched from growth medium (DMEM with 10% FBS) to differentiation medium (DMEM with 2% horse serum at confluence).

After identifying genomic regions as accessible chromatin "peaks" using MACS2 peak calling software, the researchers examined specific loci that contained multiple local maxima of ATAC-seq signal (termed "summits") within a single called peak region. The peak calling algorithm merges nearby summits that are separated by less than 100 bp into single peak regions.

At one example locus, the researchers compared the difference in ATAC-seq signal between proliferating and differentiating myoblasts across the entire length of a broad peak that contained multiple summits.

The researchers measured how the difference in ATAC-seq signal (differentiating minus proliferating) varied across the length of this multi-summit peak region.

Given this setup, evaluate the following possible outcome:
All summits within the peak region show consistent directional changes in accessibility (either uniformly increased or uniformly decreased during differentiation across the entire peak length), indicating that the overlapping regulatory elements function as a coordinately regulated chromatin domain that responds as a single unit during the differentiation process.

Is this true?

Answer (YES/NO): NO